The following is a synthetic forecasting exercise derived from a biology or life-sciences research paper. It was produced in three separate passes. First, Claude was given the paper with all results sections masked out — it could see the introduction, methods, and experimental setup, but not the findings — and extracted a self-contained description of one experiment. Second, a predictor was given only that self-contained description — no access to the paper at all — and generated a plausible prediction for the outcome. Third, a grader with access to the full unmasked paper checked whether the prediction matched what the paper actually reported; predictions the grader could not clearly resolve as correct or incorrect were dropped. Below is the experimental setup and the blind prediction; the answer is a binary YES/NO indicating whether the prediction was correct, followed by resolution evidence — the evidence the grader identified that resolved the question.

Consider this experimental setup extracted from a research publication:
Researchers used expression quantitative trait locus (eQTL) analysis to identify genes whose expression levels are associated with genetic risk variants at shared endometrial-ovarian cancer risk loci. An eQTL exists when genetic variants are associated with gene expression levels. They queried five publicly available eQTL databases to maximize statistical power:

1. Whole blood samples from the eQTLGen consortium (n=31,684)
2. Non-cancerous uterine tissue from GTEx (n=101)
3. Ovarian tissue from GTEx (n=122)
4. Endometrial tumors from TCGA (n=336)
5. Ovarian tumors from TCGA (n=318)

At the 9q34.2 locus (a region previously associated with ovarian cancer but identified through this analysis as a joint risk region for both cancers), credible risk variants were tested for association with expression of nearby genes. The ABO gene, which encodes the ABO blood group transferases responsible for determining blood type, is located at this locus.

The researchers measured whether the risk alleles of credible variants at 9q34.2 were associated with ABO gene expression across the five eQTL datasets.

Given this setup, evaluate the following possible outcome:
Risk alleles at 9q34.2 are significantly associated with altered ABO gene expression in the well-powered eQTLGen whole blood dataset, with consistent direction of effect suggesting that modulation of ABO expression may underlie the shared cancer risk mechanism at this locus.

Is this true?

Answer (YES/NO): YES